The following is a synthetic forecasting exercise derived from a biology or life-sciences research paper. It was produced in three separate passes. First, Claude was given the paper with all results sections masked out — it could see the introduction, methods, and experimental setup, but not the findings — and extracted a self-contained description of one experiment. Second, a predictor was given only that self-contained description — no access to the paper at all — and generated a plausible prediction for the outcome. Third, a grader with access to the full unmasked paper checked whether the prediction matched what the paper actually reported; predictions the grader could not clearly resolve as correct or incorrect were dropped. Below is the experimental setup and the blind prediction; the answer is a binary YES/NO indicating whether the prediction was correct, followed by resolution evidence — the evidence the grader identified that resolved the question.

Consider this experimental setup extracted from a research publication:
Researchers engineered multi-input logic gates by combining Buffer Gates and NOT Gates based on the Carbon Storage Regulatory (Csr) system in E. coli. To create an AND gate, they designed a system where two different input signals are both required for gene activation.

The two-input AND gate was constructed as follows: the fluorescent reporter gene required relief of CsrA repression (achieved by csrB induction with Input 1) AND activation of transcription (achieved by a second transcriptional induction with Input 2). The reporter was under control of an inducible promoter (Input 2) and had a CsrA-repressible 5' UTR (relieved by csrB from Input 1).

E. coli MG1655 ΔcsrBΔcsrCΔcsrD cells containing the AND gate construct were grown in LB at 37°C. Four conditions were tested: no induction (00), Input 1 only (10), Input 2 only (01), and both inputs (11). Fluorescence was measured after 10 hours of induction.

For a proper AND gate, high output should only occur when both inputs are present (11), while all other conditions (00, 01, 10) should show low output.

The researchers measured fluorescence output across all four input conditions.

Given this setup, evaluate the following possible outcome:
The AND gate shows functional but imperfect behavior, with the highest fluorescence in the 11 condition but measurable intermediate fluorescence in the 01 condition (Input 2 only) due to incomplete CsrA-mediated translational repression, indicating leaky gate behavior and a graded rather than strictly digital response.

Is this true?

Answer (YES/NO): NO